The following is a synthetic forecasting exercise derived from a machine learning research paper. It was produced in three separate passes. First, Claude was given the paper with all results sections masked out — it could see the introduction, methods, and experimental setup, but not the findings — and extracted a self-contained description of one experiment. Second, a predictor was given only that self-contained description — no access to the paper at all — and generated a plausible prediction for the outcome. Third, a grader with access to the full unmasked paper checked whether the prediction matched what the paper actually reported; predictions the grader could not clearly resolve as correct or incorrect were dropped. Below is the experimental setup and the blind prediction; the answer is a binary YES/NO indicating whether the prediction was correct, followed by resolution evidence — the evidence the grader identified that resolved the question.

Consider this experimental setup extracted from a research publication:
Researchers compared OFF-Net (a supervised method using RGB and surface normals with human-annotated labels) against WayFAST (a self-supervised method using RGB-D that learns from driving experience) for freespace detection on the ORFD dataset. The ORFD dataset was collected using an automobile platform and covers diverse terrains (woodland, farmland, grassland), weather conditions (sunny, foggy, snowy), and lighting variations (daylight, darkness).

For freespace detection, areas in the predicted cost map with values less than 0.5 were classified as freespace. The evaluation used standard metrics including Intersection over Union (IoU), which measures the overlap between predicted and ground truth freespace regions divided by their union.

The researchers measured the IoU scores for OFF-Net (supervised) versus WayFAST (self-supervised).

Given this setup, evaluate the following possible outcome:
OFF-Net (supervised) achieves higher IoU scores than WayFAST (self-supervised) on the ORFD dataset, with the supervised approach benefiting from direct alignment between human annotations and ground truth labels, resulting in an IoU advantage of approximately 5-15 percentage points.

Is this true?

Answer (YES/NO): NO